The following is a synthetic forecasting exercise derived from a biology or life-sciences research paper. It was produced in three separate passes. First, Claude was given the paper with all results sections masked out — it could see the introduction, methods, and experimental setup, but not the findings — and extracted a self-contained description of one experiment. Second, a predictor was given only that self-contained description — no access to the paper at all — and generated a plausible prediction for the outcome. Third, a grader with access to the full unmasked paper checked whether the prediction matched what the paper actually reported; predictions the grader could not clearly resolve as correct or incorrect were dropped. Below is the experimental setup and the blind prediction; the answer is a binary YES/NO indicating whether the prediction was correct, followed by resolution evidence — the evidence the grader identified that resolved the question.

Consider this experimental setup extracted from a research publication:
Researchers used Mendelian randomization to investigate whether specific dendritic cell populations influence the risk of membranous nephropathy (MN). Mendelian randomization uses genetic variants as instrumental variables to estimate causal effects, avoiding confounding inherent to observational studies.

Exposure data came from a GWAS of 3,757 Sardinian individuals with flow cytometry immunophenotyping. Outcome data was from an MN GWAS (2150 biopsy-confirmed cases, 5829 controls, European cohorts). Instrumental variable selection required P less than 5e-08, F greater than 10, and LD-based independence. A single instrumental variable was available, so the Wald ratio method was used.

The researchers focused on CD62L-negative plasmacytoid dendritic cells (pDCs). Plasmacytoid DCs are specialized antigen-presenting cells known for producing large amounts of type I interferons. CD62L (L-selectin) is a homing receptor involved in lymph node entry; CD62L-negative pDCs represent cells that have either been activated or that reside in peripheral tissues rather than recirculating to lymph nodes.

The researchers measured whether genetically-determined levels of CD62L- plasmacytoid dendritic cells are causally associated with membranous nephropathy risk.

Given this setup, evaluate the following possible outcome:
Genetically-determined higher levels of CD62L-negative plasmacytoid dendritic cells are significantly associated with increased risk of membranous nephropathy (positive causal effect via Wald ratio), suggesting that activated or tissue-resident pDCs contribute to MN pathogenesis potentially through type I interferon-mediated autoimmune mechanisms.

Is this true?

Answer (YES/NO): YES